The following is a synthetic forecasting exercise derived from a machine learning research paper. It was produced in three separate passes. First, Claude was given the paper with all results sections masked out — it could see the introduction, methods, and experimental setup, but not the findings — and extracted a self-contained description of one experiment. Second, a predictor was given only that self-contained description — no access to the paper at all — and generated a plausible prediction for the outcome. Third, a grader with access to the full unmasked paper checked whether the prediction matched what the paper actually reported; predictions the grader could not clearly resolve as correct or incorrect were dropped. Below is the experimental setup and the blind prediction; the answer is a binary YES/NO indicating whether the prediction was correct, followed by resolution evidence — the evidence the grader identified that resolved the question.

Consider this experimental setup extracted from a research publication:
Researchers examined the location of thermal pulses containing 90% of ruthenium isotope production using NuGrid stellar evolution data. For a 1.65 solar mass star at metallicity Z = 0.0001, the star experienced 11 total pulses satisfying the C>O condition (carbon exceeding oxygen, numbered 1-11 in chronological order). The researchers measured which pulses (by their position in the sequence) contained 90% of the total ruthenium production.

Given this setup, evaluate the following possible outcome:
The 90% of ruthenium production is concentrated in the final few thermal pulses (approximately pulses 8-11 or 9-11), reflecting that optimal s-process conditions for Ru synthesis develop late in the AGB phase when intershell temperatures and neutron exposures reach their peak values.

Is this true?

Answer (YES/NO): YES